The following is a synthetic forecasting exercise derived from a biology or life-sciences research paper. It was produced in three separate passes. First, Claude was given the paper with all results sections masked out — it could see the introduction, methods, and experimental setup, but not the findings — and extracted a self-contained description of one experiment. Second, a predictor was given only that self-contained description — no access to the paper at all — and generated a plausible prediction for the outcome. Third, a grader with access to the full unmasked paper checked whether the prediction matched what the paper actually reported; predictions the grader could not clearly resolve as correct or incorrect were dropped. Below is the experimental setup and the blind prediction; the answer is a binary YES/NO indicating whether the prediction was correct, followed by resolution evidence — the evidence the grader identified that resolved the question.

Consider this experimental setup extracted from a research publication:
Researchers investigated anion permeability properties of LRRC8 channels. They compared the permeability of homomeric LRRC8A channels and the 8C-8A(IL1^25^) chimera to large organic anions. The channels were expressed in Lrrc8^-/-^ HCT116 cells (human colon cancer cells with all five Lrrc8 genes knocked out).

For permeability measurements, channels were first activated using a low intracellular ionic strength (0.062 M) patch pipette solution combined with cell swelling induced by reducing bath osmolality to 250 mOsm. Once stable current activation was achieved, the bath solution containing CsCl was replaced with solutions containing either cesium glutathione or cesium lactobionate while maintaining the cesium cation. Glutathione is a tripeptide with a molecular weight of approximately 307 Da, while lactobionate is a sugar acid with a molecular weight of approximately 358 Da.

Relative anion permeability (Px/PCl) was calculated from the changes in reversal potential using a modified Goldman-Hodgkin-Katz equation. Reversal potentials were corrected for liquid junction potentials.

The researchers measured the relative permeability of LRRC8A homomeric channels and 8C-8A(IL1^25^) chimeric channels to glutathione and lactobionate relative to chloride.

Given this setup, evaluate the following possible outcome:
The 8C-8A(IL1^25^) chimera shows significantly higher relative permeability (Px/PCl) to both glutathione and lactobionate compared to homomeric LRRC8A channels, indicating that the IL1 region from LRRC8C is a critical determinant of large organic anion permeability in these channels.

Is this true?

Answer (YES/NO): NO